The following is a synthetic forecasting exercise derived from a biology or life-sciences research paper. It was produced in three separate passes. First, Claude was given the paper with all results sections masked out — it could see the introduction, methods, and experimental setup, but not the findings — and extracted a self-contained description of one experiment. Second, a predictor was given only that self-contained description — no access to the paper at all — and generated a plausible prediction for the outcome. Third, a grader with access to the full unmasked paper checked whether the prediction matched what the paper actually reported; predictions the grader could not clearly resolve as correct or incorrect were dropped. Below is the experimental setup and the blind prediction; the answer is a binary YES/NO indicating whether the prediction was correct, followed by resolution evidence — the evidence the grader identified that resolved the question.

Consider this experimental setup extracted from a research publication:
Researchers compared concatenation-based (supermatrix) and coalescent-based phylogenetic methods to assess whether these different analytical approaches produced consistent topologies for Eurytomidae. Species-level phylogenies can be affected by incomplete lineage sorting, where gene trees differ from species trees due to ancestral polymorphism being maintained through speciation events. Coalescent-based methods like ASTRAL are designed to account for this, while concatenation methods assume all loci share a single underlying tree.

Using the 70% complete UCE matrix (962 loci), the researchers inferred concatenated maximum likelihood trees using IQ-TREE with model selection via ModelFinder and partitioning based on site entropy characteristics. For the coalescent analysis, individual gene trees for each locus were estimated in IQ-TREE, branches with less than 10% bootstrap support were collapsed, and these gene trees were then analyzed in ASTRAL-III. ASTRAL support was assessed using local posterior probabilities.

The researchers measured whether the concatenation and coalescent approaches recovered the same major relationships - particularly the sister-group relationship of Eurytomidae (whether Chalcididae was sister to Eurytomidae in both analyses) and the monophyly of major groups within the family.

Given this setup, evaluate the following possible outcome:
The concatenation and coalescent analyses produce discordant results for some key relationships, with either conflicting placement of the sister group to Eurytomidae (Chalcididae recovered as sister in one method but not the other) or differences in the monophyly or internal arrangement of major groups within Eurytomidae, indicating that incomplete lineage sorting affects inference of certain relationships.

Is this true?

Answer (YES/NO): YES